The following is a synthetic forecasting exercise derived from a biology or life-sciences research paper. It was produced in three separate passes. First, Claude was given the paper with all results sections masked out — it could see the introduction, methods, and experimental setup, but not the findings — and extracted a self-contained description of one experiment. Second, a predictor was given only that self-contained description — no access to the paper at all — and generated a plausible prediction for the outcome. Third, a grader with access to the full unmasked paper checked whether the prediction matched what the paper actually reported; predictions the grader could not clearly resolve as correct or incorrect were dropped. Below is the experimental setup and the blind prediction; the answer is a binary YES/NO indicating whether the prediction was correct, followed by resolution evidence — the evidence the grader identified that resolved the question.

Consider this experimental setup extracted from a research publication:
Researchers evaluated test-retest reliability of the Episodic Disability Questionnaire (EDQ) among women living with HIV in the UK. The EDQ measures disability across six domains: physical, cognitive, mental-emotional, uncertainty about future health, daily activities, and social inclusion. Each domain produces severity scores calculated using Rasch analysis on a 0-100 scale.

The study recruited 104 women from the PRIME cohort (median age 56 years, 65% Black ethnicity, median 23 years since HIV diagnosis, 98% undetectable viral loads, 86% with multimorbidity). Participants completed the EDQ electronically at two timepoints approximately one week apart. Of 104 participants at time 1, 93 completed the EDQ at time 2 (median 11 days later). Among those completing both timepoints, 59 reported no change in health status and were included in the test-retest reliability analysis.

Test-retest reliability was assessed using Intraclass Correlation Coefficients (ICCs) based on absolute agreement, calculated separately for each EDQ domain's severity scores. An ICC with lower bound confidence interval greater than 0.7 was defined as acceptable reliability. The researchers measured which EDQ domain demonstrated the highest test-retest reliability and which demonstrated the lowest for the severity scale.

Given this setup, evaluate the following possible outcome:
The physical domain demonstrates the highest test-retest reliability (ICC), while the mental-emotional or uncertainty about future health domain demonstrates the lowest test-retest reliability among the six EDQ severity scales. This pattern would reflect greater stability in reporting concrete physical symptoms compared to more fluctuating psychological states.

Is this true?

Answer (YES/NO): NO